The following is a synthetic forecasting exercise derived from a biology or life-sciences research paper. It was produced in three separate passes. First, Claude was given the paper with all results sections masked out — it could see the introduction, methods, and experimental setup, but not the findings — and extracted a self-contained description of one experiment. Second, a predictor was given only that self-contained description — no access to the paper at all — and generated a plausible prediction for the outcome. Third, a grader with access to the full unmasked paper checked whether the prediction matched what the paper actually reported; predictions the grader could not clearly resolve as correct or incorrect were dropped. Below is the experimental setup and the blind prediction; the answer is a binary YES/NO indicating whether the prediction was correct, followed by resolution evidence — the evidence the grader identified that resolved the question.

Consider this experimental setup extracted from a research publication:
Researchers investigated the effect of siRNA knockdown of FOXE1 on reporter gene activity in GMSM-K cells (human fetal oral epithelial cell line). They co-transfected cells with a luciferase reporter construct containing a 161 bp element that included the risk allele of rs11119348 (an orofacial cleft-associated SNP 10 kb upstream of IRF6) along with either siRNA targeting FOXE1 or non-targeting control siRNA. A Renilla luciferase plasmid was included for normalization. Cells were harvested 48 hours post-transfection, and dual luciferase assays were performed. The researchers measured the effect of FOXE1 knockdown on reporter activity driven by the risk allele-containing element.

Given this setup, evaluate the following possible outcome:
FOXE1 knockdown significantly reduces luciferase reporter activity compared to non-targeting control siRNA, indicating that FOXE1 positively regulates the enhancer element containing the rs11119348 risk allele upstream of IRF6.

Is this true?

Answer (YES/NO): NO